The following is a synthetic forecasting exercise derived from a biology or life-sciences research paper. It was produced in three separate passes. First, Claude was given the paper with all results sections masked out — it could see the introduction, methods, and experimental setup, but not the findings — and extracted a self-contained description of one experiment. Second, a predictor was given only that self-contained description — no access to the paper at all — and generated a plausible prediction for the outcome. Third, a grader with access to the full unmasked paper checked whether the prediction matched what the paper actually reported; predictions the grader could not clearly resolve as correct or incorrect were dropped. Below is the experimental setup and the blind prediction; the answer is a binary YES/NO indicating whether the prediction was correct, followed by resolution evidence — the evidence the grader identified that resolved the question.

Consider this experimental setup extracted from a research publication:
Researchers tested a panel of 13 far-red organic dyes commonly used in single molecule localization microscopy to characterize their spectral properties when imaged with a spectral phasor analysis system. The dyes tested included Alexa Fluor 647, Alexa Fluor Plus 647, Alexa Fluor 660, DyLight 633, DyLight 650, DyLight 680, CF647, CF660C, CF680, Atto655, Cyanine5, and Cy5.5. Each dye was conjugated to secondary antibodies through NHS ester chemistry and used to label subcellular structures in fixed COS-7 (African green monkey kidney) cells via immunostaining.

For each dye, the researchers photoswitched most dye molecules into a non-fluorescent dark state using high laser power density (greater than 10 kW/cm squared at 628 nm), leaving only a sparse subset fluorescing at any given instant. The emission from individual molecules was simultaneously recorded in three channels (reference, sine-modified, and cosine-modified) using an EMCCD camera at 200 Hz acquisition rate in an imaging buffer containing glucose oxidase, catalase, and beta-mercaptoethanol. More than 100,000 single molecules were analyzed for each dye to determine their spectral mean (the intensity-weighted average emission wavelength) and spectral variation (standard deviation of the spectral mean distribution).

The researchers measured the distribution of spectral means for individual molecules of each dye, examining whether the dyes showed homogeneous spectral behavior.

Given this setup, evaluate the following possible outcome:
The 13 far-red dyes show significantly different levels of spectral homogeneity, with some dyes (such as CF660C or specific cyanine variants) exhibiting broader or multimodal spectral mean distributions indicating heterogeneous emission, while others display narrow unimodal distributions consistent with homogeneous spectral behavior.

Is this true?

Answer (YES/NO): NO